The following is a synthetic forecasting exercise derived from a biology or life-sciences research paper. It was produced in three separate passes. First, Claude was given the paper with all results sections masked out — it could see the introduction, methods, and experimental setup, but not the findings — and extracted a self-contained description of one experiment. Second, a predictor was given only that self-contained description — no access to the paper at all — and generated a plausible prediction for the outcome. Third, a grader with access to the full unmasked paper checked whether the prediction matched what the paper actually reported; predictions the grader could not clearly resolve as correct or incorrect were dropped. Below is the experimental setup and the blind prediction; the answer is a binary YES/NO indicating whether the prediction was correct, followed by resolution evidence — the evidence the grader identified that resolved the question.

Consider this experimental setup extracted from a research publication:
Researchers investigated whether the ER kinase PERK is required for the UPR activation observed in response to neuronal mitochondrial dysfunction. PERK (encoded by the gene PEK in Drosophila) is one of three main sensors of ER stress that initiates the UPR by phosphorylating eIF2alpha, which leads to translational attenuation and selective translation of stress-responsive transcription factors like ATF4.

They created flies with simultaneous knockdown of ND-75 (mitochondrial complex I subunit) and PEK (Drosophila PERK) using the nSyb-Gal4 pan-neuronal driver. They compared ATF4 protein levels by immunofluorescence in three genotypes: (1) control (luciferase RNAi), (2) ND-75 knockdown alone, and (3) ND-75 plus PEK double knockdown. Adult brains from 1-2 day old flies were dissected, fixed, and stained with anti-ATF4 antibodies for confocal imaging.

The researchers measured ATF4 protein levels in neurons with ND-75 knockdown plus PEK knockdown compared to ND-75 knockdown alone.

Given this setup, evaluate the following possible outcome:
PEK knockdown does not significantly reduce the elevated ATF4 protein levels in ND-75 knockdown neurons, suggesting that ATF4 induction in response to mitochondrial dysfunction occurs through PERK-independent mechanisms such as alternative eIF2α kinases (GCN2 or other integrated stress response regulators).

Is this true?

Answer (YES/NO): NO